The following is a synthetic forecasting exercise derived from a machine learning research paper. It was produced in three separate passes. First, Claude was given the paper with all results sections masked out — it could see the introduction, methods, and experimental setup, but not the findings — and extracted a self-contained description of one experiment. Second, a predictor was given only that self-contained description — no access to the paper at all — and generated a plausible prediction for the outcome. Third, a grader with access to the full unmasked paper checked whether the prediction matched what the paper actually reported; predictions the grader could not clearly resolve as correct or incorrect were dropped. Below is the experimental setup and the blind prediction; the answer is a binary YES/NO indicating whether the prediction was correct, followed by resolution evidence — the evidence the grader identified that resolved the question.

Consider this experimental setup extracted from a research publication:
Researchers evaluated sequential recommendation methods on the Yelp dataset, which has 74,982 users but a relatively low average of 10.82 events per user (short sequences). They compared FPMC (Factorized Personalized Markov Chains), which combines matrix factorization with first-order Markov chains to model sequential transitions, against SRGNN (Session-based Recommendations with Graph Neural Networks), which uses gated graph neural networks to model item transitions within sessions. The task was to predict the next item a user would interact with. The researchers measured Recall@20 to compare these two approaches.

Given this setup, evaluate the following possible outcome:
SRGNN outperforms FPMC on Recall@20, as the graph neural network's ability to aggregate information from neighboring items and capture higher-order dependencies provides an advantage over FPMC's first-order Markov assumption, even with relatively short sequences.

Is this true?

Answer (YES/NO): NO